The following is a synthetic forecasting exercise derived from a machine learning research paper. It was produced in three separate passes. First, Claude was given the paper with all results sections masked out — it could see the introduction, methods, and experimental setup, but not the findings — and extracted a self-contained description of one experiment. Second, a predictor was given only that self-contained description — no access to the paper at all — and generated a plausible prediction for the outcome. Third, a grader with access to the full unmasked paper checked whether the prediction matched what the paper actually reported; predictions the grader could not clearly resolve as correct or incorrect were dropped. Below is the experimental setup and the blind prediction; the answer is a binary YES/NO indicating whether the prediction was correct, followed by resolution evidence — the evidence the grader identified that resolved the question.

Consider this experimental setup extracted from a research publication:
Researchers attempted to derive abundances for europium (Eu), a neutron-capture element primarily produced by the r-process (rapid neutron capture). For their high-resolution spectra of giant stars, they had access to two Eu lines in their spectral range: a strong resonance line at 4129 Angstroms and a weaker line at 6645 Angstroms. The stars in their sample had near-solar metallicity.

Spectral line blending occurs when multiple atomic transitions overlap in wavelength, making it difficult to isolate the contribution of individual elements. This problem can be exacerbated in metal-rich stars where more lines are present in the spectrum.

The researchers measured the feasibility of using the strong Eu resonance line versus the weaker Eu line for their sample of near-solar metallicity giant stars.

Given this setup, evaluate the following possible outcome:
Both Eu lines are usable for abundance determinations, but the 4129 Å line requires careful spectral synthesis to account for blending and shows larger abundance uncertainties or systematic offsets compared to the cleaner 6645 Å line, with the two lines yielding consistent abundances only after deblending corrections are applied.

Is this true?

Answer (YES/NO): NO